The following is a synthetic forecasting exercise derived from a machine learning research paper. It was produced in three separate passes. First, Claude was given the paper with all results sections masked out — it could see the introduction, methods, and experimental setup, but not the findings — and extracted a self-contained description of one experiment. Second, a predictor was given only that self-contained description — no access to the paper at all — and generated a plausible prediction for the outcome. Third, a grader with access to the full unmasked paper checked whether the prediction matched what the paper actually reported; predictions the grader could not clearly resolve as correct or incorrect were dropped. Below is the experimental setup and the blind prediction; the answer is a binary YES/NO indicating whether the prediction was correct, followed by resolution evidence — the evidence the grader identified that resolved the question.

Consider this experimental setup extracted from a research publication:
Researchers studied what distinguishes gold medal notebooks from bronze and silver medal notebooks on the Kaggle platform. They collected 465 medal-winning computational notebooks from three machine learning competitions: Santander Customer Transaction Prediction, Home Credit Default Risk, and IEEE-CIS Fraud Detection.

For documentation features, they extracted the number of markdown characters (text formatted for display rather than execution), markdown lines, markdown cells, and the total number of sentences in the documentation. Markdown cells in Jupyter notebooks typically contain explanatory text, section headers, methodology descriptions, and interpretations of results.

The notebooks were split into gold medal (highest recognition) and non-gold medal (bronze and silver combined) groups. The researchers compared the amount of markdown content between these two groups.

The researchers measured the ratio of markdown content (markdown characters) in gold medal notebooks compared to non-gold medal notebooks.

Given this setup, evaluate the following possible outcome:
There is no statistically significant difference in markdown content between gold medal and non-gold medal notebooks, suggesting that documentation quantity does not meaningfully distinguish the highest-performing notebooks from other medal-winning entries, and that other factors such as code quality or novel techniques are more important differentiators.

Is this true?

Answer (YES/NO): NO